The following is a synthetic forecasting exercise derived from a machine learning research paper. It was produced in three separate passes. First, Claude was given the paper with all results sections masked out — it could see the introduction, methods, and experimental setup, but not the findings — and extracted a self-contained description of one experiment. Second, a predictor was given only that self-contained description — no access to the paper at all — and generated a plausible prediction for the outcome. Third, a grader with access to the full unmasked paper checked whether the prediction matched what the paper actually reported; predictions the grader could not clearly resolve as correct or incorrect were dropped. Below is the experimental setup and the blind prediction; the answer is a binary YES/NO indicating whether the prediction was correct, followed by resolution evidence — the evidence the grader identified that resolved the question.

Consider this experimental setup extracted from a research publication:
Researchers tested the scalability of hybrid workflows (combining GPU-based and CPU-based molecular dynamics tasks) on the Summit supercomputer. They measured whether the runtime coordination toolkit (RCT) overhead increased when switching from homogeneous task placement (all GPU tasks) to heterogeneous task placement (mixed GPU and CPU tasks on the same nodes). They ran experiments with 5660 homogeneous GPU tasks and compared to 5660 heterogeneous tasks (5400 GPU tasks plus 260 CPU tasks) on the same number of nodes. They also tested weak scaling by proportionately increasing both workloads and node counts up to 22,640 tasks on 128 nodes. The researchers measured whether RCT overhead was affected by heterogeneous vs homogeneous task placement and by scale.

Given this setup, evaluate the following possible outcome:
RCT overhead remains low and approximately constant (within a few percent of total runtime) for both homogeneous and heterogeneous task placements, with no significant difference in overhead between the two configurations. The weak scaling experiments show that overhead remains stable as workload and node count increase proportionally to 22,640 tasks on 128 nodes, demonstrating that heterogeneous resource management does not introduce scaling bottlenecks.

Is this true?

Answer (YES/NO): YES